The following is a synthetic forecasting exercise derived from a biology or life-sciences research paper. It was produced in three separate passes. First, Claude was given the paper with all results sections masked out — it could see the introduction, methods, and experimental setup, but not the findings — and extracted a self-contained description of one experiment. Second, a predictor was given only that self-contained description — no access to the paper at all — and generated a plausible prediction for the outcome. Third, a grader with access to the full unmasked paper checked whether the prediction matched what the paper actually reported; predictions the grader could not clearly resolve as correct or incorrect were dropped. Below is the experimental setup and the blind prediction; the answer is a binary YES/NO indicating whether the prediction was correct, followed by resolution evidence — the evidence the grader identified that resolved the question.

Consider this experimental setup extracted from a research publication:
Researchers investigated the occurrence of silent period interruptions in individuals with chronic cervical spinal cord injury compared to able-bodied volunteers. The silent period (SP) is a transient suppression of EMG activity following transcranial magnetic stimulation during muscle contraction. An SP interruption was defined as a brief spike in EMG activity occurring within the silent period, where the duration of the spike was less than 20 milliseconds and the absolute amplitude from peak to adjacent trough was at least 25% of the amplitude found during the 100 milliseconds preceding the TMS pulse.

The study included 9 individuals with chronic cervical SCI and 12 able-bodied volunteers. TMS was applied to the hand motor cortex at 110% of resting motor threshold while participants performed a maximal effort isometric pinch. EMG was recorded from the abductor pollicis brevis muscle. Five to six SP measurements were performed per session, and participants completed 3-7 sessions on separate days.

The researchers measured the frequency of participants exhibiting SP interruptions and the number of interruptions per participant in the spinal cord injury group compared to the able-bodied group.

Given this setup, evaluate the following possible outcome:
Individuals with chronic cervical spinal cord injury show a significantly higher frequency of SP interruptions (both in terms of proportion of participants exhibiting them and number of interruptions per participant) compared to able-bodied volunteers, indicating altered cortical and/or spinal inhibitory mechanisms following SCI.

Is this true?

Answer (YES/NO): YES